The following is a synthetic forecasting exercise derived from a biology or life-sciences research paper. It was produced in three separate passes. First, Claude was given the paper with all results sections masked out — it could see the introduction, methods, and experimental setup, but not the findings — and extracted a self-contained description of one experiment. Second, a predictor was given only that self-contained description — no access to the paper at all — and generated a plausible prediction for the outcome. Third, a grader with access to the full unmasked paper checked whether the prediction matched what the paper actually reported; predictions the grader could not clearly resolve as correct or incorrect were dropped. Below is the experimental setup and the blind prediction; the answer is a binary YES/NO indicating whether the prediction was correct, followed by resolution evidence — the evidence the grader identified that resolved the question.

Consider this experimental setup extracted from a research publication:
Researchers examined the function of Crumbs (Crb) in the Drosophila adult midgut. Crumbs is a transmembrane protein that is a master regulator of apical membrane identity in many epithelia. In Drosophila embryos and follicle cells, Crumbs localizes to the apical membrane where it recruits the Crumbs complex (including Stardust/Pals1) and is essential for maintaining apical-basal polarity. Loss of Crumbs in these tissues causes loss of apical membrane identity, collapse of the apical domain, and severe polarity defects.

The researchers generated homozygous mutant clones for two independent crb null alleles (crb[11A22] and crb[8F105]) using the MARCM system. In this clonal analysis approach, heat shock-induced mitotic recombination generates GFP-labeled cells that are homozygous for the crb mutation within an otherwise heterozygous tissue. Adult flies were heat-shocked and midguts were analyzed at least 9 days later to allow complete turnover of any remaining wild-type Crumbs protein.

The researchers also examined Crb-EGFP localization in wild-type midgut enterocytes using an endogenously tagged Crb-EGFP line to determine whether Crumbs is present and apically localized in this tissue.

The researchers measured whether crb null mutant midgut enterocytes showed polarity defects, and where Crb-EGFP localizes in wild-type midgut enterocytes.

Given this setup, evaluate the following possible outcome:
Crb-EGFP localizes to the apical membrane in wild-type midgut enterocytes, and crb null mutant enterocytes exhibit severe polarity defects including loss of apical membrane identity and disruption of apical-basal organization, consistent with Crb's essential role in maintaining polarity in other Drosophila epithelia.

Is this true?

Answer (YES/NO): NO